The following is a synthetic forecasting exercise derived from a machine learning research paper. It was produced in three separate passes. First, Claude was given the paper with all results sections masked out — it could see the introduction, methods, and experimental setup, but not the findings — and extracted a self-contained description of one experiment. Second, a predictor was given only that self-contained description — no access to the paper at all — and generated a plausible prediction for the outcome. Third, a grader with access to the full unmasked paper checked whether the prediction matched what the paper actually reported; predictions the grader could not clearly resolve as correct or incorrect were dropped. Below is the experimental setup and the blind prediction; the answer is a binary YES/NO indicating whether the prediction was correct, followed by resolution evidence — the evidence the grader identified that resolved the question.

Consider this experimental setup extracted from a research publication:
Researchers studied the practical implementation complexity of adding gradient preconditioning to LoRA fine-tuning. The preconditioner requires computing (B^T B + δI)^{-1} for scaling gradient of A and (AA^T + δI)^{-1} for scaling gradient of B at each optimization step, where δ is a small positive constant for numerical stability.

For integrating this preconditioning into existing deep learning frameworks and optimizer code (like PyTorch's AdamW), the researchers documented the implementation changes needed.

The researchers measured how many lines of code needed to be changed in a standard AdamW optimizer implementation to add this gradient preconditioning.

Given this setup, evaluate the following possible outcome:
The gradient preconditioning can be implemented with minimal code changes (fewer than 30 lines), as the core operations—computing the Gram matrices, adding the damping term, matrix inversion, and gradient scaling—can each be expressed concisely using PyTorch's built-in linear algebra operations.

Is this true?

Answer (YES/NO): YES